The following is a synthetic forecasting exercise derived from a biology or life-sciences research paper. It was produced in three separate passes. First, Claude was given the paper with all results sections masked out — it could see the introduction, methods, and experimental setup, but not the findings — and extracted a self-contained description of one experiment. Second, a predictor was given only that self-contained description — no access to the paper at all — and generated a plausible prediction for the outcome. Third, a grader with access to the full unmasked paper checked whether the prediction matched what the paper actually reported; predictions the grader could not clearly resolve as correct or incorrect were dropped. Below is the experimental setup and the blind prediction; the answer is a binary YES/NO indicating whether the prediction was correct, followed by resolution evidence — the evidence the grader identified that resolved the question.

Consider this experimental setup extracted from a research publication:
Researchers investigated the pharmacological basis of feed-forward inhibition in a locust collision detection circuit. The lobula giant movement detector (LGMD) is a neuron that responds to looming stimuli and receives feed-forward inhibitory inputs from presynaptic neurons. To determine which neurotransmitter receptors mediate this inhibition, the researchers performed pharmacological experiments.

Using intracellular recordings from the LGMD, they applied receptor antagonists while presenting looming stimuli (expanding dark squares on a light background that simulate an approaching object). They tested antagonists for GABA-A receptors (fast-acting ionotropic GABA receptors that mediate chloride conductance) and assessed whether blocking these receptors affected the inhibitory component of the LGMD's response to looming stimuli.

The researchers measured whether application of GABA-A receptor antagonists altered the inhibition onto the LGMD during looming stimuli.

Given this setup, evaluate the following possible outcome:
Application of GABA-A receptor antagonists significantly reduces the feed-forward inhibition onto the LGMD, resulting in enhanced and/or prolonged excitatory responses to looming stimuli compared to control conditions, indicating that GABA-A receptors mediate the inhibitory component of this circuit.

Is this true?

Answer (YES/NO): YES